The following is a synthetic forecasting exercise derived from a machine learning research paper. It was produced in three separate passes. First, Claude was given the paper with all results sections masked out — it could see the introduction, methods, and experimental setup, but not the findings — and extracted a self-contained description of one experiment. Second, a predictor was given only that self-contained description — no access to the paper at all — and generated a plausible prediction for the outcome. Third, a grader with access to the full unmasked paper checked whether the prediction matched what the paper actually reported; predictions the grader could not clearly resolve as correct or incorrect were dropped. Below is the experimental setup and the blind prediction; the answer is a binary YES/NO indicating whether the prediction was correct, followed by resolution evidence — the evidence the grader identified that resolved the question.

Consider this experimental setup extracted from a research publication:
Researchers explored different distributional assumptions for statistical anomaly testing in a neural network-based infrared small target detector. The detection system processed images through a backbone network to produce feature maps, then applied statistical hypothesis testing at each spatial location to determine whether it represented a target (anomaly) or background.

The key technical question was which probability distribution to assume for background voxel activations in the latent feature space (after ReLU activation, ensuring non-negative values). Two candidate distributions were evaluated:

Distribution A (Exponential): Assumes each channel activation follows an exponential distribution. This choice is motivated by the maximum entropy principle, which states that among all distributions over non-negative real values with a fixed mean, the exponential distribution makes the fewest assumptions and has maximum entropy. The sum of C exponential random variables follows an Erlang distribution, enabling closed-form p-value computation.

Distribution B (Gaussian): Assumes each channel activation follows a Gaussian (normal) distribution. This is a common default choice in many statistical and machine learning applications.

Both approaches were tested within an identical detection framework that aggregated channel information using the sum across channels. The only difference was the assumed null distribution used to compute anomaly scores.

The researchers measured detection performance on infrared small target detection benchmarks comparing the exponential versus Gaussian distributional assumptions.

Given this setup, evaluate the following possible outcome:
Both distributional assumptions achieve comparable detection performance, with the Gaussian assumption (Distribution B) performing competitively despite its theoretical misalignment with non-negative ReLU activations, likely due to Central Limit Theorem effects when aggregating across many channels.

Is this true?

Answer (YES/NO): YES